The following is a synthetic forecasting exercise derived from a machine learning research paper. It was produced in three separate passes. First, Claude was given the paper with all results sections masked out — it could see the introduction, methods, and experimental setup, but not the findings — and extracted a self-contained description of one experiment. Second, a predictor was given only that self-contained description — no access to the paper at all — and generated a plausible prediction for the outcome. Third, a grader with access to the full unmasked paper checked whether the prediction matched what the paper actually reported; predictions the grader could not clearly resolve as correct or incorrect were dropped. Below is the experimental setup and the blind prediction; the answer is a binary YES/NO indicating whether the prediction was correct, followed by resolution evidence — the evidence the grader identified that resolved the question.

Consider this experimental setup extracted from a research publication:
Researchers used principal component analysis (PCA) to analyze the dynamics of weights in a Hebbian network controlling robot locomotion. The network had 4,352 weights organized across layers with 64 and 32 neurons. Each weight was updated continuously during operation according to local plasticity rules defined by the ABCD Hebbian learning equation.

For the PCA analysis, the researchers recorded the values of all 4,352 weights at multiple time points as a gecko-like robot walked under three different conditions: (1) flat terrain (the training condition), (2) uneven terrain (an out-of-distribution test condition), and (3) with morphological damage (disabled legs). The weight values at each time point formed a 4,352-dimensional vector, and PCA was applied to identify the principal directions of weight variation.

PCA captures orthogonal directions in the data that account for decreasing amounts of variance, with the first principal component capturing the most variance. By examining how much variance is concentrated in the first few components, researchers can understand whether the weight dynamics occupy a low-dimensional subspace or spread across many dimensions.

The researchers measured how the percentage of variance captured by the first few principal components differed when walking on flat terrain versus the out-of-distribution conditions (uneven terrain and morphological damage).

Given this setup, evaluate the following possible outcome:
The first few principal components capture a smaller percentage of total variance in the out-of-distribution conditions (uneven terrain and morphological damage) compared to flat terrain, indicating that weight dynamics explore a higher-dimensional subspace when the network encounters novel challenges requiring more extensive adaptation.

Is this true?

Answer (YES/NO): NO